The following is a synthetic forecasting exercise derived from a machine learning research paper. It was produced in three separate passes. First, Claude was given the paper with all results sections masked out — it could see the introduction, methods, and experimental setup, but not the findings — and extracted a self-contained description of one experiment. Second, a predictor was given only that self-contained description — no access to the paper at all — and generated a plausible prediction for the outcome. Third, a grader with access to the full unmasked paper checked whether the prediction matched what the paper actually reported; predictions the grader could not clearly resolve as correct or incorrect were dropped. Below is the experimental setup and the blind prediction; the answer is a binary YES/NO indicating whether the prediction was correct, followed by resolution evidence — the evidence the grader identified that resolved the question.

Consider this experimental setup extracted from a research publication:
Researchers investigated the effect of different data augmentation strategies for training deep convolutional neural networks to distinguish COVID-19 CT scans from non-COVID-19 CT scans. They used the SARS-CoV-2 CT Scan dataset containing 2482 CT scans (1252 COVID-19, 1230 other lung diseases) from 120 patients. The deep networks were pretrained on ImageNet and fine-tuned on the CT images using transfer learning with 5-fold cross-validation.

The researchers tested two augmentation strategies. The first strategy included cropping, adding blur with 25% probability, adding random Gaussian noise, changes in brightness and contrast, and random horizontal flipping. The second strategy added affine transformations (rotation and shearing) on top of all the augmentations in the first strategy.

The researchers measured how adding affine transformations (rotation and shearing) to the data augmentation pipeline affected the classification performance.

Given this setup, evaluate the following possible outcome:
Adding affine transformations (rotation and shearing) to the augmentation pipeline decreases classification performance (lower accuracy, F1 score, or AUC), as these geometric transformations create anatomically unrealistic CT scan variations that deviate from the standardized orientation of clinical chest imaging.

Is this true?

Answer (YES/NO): YES